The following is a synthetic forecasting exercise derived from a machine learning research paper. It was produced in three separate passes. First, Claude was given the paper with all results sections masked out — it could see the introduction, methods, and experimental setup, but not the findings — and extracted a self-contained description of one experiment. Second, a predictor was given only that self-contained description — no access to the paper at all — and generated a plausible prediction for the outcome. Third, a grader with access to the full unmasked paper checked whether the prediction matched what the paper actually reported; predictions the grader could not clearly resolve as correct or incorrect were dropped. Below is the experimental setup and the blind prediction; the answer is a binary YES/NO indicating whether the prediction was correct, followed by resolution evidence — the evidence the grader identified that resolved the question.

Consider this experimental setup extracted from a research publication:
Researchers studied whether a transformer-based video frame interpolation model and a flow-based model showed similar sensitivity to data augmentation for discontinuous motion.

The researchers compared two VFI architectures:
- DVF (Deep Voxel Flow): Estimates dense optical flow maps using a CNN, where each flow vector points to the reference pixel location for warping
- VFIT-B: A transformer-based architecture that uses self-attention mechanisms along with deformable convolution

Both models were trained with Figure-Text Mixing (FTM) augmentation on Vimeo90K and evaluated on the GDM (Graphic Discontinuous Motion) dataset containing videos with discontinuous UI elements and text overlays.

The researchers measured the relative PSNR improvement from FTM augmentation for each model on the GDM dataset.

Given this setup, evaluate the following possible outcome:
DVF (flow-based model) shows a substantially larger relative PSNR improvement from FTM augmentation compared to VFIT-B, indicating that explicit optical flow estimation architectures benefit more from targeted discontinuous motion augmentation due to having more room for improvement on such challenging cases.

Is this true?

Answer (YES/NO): NO